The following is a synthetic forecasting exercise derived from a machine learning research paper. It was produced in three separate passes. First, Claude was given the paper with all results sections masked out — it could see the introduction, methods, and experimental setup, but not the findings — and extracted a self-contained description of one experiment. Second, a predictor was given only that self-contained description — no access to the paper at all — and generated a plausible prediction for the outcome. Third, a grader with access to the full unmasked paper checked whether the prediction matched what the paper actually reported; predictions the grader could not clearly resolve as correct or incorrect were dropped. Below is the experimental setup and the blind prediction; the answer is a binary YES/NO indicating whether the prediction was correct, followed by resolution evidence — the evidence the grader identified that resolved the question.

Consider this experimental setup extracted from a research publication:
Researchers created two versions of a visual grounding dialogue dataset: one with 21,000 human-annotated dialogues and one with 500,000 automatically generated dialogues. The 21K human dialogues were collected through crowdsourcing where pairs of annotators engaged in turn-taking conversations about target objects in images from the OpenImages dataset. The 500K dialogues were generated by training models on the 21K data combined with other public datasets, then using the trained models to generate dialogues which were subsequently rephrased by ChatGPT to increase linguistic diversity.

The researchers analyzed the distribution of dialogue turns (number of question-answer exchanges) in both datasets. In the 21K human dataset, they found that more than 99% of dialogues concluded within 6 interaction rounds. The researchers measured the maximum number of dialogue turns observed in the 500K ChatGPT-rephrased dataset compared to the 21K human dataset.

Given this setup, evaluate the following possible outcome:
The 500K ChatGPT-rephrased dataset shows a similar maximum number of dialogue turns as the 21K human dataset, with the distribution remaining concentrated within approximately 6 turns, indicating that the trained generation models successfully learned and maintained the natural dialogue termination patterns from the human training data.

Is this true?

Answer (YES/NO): NO